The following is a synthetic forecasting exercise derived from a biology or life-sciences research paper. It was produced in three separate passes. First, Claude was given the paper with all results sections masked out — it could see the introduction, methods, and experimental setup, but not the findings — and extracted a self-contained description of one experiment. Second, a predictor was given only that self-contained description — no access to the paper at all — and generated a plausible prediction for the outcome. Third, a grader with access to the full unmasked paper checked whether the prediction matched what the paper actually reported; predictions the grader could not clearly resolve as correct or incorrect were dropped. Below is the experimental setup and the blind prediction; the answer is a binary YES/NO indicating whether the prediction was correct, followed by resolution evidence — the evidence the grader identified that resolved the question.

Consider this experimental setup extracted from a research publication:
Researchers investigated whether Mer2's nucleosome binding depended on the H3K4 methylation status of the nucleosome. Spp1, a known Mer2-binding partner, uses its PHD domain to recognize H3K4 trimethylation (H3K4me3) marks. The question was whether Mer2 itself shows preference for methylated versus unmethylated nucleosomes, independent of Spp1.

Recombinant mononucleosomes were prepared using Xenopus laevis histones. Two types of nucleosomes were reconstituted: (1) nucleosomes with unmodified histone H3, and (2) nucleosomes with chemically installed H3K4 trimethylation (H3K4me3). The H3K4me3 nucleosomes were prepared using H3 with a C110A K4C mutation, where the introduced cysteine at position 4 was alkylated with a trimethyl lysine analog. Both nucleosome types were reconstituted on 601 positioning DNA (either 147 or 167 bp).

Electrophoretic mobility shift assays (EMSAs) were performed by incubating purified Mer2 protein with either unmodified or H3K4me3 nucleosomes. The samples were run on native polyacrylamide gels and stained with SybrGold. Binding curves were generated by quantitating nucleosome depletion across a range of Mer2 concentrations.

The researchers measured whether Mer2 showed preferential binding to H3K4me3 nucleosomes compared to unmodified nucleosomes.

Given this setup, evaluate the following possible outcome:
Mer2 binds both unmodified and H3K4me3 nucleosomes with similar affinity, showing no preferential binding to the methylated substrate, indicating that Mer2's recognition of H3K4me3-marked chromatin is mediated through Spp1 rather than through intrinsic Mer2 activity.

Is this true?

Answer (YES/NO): YES